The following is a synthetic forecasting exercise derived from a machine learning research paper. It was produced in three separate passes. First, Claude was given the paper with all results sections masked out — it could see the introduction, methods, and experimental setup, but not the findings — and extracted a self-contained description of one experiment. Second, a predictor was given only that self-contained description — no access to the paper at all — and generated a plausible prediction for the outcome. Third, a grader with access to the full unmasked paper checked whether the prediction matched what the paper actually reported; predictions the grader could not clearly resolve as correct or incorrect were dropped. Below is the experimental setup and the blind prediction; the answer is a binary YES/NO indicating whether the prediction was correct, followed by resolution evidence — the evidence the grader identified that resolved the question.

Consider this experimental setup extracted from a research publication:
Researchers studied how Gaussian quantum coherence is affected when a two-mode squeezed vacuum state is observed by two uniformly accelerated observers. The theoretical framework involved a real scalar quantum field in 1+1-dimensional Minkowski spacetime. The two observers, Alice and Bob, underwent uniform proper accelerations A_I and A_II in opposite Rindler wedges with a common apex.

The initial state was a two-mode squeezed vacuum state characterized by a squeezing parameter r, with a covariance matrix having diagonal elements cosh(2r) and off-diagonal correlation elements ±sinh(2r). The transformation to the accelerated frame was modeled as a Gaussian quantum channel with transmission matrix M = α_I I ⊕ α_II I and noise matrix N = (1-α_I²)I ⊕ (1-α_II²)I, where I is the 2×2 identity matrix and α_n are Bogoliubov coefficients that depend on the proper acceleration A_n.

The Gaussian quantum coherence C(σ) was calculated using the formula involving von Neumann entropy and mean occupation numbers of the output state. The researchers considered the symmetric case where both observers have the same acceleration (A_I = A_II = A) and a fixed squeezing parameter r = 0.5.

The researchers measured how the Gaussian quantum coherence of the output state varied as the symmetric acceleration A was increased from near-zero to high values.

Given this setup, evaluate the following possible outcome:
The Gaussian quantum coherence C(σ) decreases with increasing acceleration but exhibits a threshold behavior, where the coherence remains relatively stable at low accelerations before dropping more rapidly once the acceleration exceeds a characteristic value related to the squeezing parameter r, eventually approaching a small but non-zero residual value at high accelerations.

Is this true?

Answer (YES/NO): NO